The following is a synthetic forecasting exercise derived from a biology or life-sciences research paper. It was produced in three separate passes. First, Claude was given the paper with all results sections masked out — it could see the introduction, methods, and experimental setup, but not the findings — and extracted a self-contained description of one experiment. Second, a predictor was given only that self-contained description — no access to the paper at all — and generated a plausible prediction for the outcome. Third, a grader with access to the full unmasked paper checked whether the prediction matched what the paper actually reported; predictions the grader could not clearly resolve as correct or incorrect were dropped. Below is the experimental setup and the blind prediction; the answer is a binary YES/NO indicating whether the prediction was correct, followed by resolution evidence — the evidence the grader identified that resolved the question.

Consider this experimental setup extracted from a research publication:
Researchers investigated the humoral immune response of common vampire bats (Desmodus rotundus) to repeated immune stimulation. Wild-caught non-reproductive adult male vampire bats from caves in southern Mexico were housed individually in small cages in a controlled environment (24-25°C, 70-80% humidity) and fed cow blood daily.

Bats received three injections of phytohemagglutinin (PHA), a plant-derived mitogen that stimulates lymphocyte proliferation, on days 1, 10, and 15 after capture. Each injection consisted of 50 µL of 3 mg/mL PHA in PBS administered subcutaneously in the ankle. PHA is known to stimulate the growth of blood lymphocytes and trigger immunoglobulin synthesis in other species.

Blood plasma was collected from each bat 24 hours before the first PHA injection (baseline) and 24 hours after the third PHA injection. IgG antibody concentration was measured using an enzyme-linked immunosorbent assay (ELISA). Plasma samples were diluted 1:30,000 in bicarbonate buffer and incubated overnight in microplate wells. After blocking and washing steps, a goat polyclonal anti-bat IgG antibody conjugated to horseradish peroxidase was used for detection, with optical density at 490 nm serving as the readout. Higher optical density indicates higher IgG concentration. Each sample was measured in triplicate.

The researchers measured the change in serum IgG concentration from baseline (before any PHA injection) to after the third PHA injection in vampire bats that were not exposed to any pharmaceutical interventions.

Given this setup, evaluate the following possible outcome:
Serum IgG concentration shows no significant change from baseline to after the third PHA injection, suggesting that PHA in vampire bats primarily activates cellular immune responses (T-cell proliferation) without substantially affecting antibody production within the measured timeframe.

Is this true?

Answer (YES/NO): NO